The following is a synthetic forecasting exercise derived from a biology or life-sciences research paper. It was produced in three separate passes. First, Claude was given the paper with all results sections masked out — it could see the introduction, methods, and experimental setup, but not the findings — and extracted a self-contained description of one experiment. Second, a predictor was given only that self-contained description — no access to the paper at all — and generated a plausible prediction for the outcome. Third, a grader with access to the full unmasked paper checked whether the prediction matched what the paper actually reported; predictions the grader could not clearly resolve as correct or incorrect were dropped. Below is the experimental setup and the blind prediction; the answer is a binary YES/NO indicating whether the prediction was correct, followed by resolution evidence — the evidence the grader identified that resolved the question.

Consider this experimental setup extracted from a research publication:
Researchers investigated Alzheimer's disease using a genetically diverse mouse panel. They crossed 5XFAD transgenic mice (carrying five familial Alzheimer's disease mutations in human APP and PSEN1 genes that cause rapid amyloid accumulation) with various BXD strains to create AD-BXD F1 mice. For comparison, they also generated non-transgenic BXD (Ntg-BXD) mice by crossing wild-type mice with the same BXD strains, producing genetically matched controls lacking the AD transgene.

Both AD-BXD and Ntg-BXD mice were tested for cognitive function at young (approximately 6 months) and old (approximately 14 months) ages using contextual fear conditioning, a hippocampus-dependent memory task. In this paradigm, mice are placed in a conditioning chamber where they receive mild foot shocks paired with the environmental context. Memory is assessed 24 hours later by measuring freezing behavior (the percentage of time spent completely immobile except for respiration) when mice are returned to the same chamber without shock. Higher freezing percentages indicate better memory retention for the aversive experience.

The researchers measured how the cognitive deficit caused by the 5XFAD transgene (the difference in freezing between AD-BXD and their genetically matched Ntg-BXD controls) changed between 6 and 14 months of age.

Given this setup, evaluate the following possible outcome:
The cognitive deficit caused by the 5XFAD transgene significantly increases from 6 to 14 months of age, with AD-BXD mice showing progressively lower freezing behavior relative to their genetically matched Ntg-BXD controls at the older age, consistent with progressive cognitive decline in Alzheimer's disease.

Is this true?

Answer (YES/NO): YES